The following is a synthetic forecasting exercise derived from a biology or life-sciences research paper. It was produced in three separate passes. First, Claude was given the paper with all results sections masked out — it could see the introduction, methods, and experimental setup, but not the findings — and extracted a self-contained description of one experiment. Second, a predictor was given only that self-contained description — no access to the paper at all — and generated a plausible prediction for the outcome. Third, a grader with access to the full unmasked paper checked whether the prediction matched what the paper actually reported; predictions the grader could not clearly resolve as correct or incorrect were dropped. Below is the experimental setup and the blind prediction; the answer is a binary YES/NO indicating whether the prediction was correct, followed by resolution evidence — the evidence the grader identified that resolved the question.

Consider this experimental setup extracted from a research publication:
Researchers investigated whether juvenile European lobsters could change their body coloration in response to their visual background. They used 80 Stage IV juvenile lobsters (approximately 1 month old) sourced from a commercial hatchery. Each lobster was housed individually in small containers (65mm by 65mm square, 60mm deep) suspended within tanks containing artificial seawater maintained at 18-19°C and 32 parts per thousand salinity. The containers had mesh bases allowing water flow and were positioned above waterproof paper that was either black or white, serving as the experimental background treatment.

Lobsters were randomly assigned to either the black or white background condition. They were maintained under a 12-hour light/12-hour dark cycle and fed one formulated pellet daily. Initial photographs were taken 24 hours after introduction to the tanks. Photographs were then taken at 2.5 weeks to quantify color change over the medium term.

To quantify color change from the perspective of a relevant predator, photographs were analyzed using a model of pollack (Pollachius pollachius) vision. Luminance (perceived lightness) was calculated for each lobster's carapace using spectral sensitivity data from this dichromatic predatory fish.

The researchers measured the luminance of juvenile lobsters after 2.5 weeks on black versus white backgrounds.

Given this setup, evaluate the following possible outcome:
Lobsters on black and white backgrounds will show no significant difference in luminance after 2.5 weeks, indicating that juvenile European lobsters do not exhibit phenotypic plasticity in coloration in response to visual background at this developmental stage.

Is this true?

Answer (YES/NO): NO